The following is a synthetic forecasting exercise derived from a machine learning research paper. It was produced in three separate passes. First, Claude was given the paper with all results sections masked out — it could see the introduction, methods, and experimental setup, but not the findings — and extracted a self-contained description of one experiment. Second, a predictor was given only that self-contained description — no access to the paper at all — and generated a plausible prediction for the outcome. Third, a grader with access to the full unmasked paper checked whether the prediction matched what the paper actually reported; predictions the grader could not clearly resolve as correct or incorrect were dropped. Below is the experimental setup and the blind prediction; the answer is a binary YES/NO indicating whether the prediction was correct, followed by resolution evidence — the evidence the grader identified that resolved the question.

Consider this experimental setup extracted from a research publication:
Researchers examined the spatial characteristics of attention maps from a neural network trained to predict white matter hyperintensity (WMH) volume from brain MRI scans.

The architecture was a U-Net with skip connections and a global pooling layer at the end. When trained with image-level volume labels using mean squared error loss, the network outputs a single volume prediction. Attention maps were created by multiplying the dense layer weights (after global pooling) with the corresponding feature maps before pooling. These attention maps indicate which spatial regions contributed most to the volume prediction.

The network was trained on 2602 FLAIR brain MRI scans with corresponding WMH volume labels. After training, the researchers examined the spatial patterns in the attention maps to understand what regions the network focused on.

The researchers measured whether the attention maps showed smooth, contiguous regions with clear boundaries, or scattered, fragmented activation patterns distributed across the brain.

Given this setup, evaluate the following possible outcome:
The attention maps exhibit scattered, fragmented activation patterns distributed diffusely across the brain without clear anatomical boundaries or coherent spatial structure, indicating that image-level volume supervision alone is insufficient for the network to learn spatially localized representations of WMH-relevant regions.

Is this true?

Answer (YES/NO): NO